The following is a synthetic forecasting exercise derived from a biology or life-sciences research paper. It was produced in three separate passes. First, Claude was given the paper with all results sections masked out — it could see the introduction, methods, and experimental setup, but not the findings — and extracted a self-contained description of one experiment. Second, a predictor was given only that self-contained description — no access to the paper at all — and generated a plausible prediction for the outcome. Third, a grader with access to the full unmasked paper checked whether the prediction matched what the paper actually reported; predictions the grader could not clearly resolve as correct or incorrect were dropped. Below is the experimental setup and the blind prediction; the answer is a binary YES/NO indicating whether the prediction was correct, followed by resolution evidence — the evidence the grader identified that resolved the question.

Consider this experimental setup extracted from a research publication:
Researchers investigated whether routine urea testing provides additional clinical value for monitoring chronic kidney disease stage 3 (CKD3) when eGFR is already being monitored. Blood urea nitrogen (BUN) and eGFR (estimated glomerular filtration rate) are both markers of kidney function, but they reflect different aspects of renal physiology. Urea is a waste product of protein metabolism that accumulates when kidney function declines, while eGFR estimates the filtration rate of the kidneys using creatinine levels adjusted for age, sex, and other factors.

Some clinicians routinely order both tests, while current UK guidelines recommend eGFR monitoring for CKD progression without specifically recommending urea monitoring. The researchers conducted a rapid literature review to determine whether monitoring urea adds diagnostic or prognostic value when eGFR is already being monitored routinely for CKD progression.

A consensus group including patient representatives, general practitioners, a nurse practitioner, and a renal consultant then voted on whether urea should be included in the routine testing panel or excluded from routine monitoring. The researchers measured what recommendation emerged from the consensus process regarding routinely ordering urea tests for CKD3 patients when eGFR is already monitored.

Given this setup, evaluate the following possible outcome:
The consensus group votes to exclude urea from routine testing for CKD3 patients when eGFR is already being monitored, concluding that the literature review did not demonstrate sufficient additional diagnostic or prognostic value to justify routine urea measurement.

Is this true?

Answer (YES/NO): YES